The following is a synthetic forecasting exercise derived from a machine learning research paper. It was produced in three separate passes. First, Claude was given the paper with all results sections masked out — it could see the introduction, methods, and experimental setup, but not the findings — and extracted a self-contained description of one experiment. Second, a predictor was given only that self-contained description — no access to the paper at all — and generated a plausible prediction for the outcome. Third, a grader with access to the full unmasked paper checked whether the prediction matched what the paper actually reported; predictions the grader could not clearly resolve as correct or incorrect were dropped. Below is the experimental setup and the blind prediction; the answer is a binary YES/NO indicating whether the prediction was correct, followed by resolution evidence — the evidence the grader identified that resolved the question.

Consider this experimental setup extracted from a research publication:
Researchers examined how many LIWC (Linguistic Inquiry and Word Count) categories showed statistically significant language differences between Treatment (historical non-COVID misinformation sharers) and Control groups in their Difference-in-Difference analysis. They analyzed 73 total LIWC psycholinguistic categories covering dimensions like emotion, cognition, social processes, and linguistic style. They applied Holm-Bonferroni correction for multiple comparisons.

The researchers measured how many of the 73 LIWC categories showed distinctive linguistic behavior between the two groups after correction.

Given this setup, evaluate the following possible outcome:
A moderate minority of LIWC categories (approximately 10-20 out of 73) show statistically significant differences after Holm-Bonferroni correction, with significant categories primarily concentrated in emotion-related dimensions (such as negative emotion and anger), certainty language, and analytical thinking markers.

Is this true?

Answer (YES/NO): NO